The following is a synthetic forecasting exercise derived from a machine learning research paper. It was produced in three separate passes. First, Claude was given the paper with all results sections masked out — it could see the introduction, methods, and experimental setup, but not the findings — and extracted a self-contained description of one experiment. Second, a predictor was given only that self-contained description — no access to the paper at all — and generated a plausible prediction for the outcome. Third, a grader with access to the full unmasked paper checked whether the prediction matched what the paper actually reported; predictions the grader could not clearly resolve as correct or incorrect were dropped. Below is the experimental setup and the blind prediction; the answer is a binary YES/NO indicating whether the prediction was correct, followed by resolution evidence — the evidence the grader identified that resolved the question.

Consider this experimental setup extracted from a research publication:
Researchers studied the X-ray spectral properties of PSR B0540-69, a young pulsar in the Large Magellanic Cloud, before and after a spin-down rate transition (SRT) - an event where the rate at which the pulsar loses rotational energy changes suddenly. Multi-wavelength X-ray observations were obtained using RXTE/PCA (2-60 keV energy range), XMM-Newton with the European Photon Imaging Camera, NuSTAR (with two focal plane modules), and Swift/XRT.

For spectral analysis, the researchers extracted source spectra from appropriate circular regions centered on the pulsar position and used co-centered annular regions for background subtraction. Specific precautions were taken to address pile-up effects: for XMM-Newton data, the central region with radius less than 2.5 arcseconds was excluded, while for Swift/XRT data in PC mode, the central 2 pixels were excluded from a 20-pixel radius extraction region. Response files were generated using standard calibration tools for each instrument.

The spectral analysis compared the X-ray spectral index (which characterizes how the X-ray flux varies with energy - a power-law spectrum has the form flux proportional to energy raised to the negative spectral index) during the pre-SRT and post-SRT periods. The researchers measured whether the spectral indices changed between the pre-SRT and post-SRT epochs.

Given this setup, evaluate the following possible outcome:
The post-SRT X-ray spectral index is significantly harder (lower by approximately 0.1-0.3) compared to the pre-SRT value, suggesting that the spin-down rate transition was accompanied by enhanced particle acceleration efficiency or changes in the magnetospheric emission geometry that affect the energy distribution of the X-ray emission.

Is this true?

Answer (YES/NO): NO